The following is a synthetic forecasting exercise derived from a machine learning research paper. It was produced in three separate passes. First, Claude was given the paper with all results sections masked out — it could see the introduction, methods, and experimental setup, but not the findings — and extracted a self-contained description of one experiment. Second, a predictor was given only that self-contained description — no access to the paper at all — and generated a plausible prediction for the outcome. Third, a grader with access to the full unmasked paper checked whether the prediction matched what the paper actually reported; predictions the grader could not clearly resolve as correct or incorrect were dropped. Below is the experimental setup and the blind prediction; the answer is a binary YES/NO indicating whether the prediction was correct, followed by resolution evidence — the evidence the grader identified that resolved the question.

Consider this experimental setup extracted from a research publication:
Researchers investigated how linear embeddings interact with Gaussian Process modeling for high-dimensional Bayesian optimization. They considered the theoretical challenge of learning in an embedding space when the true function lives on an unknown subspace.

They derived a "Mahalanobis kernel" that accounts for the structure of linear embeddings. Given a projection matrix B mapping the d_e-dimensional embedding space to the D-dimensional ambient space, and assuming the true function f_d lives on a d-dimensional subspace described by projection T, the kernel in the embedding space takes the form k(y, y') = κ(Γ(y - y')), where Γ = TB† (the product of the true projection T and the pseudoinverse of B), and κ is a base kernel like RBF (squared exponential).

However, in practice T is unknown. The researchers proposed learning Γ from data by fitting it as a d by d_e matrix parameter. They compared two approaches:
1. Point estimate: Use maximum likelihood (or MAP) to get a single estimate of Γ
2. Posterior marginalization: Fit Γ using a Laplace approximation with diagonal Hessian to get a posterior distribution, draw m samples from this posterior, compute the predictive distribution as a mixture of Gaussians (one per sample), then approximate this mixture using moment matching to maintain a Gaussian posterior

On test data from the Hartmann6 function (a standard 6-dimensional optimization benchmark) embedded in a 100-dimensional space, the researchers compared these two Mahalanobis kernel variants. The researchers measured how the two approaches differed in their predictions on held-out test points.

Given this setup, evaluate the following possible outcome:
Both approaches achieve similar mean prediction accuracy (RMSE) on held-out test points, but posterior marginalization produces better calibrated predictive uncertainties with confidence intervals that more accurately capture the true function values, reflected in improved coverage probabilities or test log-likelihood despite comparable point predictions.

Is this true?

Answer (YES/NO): YES